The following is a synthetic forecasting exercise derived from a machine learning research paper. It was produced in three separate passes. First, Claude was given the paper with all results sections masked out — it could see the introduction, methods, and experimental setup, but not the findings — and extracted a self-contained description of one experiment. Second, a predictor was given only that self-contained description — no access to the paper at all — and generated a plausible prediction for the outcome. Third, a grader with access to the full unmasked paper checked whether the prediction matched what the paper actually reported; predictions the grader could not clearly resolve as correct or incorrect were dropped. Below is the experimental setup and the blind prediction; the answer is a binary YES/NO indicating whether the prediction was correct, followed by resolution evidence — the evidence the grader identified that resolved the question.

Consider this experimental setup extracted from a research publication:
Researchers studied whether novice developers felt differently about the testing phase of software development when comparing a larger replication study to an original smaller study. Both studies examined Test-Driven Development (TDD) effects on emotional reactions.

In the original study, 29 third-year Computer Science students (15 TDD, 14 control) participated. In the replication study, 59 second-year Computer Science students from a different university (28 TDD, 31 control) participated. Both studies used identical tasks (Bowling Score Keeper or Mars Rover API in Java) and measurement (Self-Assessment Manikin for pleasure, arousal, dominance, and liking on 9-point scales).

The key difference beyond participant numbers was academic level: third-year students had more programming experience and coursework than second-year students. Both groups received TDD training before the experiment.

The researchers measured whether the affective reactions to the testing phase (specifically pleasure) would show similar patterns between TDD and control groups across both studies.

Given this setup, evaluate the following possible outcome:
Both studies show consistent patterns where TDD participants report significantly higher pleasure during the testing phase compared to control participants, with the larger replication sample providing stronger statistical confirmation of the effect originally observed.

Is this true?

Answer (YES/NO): NO